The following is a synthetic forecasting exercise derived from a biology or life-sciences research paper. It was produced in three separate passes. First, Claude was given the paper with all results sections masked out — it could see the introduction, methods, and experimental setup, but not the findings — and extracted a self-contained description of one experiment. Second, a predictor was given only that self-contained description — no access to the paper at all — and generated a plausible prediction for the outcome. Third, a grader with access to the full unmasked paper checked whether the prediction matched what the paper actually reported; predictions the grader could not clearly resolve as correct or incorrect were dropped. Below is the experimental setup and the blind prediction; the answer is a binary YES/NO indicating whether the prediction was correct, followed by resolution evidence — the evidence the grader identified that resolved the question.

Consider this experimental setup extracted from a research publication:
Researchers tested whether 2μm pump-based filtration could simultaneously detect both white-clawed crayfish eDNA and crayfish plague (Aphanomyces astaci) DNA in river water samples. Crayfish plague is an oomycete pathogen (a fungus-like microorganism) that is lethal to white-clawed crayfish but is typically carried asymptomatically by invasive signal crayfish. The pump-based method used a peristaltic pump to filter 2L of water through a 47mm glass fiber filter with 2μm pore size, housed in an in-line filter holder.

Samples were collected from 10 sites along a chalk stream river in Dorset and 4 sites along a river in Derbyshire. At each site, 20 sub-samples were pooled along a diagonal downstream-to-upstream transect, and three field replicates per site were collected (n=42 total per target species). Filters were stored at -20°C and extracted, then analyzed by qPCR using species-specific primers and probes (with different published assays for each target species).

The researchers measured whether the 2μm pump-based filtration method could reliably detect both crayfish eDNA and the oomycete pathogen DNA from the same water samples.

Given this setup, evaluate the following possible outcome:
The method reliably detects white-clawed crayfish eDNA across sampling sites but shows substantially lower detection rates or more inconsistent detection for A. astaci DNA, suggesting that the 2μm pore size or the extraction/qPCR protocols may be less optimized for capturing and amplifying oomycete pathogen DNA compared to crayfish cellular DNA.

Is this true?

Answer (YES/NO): NO